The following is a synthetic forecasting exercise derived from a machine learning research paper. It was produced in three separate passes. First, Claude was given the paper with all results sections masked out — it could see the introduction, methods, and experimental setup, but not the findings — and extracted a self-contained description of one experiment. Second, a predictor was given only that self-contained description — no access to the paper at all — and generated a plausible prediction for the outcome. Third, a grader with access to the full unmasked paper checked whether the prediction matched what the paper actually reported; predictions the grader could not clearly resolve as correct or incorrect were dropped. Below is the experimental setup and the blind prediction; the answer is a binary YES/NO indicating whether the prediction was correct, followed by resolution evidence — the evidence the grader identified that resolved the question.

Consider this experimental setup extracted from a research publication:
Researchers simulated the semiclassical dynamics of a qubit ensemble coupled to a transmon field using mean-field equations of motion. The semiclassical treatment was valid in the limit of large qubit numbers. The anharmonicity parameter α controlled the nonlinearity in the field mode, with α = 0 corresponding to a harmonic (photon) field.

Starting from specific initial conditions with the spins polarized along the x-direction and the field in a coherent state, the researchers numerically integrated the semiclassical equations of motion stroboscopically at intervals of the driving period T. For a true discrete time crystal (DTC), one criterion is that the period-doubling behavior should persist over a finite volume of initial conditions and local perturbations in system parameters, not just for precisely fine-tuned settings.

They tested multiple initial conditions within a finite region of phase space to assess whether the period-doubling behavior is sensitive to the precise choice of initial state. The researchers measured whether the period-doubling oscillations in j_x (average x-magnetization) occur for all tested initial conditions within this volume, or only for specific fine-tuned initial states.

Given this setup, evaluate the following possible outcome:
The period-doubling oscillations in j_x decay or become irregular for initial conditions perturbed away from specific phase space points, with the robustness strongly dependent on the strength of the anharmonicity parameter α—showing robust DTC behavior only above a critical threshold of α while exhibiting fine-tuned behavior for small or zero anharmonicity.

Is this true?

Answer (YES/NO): NO